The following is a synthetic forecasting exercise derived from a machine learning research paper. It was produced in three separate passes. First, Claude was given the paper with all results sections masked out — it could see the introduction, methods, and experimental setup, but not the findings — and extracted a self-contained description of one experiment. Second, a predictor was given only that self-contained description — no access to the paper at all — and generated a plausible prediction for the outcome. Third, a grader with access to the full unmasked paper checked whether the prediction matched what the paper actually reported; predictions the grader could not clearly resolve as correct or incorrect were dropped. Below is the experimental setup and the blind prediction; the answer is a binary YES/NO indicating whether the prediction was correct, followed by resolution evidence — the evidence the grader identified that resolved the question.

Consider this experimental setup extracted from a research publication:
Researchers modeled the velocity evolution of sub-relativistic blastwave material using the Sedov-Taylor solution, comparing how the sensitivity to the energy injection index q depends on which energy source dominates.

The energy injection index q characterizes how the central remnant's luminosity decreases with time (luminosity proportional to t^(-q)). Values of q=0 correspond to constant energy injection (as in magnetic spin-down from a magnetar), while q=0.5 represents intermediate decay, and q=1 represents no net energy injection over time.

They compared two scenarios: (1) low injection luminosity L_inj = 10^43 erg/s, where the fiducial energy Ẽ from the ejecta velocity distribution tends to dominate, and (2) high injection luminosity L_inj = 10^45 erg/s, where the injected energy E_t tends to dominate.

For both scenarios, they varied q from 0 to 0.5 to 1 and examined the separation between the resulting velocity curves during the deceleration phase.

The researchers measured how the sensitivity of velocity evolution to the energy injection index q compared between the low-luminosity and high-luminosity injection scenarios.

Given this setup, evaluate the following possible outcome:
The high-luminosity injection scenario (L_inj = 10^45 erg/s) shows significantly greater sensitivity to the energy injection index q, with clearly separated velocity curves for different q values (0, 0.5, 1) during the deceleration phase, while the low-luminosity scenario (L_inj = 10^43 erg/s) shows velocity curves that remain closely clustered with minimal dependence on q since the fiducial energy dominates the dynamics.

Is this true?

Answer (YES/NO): YES